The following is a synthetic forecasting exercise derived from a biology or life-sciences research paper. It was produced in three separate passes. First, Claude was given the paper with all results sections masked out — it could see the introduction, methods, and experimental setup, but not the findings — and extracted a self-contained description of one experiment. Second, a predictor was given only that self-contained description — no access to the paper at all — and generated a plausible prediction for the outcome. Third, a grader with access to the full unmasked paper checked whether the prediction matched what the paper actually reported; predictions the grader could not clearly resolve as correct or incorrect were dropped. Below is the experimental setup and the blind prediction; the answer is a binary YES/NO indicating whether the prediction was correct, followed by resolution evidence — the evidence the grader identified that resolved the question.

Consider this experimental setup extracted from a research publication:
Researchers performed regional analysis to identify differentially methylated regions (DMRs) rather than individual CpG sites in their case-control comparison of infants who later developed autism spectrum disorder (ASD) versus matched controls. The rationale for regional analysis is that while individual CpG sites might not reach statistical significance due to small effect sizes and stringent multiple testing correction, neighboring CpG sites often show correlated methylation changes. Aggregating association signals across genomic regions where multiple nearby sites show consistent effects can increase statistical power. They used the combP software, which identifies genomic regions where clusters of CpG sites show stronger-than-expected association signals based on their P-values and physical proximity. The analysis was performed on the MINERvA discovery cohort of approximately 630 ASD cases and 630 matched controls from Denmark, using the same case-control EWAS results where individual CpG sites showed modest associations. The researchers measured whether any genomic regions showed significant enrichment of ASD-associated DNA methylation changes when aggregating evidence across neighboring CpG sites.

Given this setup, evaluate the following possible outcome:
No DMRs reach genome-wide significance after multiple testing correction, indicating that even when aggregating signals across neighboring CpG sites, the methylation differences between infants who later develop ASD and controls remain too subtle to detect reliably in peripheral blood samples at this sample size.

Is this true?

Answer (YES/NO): YES